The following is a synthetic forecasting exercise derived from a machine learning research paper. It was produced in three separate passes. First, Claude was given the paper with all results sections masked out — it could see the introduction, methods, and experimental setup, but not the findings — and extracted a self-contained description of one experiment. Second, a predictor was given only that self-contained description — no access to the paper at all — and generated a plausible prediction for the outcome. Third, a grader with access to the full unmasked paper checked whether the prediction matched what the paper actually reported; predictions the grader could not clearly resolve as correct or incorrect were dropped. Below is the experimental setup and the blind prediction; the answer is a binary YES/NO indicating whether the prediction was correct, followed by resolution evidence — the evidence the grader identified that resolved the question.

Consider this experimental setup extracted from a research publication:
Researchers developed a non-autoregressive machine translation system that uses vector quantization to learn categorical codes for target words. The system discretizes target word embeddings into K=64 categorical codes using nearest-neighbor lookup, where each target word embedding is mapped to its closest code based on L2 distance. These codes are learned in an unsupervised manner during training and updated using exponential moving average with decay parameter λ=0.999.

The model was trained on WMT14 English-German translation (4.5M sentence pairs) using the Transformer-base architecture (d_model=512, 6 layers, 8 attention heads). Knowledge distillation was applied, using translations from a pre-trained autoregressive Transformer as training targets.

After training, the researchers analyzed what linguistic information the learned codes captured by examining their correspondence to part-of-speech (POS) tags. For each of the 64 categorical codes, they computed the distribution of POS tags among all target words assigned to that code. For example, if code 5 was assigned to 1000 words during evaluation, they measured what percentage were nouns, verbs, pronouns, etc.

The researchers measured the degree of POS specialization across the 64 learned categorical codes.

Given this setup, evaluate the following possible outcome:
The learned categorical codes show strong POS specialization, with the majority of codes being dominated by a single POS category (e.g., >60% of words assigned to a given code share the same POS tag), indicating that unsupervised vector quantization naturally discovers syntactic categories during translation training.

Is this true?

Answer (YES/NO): YES